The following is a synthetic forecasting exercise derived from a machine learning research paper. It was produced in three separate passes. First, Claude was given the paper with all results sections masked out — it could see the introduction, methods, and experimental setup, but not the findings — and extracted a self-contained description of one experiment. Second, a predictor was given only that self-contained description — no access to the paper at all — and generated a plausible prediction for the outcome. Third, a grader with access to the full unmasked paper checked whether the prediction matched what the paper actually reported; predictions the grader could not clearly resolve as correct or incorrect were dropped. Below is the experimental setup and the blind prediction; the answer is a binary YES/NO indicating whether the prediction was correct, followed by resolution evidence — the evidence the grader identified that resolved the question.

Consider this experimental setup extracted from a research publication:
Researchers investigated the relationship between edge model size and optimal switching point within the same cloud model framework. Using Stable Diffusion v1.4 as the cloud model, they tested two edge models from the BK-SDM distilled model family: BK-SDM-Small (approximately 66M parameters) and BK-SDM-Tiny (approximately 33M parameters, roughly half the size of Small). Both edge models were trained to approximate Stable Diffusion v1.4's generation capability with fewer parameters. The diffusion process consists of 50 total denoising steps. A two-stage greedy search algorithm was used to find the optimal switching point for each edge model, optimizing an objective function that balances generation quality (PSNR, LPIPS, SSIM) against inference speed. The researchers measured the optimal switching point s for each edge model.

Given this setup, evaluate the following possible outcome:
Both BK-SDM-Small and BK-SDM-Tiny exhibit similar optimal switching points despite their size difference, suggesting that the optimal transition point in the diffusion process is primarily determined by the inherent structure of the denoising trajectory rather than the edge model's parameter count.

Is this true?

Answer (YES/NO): NO